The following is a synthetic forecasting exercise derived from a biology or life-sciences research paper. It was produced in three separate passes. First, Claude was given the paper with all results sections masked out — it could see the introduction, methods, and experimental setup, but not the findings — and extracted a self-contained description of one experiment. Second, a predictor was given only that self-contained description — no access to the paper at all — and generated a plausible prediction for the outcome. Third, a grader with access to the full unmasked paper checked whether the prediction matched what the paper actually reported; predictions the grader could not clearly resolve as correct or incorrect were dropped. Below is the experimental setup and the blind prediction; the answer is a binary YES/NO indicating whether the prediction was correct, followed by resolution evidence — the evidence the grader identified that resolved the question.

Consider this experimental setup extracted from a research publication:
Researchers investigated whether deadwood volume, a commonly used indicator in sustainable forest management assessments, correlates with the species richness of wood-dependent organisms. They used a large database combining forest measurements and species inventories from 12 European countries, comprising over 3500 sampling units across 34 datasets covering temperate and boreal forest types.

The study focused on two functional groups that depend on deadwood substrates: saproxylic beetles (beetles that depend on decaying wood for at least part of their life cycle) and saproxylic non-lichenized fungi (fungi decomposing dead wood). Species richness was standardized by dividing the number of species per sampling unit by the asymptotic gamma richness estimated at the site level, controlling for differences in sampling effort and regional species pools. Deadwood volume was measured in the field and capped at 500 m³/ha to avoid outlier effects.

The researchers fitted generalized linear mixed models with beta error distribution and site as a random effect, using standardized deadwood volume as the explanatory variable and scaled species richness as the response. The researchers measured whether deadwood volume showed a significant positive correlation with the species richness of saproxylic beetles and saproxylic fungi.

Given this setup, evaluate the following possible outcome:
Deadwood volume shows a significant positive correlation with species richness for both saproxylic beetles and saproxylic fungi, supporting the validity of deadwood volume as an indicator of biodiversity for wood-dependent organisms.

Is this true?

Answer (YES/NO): NO